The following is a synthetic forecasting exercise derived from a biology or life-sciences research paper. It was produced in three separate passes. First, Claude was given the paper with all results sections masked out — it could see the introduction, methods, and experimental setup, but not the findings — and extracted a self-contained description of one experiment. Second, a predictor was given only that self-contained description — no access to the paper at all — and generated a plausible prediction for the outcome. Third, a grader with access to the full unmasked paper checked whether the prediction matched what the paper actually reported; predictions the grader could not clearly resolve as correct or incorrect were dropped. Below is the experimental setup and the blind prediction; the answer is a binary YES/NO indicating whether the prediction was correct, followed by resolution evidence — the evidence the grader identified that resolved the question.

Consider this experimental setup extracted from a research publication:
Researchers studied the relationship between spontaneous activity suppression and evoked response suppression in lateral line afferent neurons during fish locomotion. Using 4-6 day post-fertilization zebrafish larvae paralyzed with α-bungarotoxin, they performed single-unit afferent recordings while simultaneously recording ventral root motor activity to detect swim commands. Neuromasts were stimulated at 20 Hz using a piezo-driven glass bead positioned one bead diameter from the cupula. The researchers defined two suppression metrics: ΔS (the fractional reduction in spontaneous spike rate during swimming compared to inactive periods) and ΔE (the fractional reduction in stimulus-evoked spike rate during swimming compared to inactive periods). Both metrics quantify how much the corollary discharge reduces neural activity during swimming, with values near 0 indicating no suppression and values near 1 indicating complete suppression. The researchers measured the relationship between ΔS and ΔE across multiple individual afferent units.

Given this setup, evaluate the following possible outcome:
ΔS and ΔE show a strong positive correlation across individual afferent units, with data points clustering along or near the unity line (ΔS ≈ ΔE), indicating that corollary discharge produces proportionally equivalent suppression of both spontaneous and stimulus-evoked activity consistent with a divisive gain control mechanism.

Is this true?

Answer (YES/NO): NO